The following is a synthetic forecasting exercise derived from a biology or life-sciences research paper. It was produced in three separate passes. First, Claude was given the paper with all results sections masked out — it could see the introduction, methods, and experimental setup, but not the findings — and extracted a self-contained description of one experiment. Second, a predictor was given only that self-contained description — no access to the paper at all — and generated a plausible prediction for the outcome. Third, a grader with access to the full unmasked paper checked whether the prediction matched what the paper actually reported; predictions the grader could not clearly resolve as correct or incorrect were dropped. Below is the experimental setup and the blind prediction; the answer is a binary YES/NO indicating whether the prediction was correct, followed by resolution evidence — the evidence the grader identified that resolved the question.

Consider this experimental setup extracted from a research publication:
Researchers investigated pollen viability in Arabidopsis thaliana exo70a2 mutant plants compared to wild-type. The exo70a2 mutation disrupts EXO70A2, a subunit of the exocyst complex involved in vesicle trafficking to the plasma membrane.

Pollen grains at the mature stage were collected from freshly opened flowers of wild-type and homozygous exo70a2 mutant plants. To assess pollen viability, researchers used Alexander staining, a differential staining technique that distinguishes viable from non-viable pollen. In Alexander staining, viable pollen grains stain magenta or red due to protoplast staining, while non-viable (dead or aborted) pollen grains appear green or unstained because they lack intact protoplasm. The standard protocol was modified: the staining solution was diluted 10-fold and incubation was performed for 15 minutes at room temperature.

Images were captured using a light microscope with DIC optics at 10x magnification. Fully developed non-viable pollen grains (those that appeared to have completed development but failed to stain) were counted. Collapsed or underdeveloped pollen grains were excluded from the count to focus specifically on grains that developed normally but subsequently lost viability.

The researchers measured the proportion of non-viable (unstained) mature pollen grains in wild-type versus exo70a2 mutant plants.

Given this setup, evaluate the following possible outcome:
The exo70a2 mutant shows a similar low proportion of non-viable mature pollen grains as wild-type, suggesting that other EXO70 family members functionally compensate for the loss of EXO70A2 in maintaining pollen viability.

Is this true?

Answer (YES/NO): NO